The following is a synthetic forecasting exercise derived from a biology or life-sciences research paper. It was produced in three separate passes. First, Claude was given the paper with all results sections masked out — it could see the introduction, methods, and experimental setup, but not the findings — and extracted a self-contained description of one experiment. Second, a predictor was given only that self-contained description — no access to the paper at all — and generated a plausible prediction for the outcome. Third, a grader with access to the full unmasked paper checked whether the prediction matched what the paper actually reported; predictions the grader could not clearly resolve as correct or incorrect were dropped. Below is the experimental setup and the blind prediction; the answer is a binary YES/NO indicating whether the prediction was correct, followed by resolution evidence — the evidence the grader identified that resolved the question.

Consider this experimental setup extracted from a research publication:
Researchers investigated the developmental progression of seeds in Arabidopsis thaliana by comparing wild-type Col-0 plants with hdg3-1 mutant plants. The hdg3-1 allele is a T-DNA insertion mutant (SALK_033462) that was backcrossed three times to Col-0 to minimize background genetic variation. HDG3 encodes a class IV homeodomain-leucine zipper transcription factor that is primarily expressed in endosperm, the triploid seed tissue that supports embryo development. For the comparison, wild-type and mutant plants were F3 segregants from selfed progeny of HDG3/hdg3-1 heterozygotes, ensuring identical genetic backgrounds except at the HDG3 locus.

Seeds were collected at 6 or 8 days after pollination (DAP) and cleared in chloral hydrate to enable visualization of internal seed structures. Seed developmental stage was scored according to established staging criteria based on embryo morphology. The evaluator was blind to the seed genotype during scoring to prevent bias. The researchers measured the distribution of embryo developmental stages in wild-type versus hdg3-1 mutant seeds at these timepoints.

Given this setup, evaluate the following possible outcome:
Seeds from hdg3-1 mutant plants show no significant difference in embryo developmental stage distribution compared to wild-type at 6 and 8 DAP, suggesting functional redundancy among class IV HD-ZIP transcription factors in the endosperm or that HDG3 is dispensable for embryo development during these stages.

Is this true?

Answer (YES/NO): NO